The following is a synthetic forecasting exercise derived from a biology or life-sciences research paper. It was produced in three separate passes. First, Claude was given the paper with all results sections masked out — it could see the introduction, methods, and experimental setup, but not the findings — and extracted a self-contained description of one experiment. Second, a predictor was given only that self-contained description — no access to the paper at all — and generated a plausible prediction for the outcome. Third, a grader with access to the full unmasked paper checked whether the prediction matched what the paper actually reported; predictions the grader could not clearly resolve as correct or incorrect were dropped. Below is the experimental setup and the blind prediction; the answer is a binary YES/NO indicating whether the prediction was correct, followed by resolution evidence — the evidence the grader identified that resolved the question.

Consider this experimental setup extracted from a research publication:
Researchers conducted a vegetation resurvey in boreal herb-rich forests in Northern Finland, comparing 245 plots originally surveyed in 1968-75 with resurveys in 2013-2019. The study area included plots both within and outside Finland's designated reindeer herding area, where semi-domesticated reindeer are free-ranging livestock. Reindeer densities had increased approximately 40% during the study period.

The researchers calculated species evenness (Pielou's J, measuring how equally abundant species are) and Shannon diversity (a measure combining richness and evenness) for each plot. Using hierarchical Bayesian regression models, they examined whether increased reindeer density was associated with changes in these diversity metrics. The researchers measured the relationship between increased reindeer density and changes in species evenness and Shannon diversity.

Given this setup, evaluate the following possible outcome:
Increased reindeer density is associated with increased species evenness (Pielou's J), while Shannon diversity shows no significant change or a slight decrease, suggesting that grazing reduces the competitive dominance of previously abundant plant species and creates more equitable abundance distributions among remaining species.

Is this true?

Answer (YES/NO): NO